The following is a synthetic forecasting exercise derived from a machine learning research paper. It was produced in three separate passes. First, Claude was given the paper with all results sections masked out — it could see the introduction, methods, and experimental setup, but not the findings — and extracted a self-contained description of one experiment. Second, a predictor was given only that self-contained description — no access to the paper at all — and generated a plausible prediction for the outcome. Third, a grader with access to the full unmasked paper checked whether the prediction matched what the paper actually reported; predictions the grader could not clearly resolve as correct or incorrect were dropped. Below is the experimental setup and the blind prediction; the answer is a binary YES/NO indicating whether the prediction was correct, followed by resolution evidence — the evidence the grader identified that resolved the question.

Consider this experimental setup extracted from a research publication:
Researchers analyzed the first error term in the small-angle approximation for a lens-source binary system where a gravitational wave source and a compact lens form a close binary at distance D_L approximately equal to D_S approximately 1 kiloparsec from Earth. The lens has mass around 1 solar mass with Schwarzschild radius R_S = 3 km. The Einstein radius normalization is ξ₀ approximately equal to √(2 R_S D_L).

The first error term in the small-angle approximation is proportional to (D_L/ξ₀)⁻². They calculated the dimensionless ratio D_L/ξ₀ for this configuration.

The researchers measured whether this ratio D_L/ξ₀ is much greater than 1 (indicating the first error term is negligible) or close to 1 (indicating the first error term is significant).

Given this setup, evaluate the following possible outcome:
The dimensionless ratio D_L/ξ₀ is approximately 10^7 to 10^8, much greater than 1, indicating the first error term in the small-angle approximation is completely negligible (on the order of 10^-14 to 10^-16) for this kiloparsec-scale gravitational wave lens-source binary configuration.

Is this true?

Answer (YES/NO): YES